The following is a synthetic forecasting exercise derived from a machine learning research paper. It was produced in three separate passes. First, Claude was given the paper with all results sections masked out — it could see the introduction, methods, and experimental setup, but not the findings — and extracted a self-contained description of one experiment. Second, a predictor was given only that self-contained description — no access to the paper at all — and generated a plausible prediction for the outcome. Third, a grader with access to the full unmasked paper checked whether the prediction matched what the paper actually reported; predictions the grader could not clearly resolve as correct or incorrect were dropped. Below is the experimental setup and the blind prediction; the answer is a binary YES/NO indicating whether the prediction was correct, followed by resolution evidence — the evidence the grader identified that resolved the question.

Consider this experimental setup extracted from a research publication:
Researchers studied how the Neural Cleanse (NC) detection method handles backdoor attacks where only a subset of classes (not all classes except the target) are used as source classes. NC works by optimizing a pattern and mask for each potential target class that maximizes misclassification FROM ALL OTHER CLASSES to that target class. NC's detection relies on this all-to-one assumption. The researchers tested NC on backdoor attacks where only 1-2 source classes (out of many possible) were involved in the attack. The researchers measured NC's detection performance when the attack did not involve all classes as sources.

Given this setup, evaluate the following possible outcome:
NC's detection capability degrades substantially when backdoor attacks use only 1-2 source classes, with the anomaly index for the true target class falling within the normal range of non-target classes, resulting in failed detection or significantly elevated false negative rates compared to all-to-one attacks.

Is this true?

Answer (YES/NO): YES